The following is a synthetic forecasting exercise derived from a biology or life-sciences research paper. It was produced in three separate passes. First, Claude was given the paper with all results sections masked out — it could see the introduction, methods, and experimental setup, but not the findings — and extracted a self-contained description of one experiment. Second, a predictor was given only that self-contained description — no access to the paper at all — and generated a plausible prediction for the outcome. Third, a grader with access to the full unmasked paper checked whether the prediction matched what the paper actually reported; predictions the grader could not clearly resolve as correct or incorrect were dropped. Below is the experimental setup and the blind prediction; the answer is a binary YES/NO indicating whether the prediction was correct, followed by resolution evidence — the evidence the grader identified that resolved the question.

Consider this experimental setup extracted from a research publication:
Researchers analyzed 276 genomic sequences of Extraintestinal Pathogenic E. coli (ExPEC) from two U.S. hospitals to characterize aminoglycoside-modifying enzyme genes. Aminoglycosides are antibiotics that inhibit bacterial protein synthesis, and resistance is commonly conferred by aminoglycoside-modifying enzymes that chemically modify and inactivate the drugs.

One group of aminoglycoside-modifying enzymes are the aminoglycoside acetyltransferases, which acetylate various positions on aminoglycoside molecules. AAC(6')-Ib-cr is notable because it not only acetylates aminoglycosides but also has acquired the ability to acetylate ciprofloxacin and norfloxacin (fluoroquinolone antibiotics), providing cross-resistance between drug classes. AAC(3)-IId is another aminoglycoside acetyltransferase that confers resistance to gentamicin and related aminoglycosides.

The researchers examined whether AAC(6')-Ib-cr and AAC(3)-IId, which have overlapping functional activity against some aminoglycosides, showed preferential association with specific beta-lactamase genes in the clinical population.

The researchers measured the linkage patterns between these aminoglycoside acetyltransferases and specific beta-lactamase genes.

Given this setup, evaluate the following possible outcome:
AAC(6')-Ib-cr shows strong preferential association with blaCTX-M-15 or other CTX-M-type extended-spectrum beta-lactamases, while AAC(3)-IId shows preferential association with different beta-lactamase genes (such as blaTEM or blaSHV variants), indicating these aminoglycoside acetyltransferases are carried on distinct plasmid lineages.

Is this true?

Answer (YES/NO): YES